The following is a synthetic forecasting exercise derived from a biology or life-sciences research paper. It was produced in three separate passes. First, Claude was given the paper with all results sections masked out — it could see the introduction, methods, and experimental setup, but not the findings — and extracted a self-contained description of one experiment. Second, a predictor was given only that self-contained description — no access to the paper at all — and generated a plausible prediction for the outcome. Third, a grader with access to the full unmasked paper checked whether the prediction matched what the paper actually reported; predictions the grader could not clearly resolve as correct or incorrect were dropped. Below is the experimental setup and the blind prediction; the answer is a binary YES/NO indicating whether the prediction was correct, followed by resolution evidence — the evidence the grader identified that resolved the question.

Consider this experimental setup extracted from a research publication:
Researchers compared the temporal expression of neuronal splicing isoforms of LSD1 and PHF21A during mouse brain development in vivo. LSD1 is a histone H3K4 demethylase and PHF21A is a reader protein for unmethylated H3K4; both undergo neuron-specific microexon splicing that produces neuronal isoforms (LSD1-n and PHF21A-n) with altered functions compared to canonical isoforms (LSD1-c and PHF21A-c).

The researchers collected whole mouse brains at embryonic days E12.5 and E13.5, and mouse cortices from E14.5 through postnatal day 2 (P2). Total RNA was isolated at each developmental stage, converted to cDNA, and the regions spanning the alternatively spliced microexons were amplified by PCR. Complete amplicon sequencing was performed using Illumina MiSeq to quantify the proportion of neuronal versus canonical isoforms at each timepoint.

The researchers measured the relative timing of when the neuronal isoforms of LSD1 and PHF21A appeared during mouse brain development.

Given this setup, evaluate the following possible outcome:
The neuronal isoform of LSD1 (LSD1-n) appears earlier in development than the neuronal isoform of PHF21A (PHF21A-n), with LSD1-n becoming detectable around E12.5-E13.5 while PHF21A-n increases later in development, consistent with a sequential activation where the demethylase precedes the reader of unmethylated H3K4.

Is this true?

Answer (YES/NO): NO